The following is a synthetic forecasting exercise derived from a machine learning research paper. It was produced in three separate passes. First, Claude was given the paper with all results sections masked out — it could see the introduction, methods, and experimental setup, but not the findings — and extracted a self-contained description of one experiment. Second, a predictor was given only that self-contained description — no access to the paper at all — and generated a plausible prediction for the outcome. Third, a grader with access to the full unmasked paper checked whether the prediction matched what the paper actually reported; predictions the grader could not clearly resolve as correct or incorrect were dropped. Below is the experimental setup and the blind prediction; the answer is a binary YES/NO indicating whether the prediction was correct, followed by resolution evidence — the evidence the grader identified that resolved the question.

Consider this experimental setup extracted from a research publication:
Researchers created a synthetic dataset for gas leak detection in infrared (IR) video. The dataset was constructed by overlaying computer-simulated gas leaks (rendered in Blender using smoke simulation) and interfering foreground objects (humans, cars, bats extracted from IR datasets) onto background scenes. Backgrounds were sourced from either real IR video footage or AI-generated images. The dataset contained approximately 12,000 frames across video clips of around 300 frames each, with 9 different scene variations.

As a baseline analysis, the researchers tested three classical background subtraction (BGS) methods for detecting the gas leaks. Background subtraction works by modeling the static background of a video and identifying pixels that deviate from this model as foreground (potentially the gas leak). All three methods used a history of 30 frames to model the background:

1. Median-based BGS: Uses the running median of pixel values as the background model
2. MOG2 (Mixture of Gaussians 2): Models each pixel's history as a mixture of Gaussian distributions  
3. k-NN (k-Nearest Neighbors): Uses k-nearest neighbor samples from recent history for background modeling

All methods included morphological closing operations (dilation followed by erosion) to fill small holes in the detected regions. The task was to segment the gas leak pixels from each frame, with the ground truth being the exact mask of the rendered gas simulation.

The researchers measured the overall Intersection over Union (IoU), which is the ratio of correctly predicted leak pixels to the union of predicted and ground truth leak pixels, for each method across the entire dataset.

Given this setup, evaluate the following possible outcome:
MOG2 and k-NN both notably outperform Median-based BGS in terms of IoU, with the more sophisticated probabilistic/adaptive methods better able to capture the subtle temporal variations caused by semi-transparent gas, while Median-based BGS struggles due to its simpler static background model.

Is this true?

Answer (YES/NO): NO